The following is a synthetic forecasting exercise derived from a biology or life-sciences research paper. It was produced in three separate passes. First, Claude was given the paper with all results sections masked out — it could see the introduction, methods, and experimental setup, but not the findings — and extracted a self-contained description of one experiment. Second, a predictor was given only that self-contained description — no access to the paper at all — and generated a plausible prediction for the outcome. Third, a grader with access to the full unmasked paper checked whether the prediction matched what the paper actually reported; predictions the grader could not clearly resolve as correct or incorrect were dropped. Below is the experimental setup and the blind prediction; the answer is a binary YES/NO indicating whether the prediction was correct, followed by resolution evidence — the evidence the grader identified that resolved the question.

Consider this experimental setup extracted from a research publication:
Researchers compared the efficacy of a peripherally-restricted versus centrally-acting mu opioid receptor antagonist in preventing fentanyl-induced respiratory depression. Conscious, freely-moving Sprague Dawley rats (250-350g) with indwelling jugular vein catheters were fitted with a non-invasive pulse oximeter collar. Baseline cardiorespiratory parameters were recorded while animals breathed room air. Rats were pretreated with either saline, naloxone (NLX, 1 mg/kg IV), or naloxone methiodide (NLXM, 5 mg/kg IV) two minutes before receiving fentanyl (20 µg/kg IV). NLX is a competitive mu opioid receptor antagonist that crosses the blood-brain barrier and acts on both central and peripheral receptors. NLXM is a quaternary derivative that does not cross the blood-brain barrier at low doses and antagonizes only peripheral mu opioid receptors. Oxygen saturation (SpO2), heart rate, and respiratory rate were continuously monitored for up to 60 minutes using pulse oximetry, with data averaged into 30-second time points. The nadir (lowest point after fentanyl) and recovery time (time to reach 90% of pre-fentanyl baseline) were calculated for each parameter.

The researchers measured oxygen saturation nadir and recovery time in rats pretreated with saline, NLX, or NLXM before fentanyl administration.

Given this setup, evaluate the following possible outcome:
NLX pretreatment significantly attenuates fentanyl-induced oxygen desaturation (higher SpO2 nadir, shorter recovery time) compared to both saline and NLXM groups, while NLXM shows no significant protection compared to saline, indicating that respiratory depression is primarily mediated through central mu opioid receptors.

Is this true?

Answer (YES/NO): NO